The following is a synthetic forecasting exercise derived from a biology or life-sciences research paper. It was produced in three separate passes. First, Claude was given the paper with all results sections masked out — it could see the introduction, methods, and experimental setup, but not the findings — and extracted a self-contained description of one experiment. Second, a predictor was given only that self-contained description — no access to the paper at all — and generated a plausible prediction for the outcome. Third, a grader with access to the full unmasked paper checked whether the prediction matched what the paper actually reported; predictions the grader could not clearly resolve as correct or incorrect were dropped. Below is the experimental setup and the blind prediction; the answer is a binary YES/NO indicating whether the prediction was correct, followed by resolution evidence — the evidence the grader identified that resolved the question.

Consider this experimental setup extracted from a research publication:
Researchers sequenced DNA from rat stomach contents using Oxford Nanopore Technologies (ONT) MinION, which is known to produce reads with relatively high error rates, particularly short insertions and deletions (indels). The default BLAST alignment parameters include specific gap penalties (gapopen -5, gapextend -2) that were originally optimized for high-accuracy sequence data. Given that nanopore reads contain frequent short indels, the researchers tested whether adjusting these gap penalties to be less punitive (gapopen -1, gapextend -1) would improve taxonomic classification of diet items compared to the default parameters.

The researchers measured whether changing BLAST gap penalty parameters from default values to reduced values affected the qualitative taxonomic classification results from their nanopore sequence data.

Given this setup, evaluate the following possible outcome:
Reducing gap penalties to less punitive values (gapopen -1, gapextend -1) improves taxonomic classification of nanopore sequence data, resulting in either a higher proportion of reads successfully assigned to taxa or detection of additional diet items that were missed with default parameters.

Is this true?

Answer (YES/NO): NO